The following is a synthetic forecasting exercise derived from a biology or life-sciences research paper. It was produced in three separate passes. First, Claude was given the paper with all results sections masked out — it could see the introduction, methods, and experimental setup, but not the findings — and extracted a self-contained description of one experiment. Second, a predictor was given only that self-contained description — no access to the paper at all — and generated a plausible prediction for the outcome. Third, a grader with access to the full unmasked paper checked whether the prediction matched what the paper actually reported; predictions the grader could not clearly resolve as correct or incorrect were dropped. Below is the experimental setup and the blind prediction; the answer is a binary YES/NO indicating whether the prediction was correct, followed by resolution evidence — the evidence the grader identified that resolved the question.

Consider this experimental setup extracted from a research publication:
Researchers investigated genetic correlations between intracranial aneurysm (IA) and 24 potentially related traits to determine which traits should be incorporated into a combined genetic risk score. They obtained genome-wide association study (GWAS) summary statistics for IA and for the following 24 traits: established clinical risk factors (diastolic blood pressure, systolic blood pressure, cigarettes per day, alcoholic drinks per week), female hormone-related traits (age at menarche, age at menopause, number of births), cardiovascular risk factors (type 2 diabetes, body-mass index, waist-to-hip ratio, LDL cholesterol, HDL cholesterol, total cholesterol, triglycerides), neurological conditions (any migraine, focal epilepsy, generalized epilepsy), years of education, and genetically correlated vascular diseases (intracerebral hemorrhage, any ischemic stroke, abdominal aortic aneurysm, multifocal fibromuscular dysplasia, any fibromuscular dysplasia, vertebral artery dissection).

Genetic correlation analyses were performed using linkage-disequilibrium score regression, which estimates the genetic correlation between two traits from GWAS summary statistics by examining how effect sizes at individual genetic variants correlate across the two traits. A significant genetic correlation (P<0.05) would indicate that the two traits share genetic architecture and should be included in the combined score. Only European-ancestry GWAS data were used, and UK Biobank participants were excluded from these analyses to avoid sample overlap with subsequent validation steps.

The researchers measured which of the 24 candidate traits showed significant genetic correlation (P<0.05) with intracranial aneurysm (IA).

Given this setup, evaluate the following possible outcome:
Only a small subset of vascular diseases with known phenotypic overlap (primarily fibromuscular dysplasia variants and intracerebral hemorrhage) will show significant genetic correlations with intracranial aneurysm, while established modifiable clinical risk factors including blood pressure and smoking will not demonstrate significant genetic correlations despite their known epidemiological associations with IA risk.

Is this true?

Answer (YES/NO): NO